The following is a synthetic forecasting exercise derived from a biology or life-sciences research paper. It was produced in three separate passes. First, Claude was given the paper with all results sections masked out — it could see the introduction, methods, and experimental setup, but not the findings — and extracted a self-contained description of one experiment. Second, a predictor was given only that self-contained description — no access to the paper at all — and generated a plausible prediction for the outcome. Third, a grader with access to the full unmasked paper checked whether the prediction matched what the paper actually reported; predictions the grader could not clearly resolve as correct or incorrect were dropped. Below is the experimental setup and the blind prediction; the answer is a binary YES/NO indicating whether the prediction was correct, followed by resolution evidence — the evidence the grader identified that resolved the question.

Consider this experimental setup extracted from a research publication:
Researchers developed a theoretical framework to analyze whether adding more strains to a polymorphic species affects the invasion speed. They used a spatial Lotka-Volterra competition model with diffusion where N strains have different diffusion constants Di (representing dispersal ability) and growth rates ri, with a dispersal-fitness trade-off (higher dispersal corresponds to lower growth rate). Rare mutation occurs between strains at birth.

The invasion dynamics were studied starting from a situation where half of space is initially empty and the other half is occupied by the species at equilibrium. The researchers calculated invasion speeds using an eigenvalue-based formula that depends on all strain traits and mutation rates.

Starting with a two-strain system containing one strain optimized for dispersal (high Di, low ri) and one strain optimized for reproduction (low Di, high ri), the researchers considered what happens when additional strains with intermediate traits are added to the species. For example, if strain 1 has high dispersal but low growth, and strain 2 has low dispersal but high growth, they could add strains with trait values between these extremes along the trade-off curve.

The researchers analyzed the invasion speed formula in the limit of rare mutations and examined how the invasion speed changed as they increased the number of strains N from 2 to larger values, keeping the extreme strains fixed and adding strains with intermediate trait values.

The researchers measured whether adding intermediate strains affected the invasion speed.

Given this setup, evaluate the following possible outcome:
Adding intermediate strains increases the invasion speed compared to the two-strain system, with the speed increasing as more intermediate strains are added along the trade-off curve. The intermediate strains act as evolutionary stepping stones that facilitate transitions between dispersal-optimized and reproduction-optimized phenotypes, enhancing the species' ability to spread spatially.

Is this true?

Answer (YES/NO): NO